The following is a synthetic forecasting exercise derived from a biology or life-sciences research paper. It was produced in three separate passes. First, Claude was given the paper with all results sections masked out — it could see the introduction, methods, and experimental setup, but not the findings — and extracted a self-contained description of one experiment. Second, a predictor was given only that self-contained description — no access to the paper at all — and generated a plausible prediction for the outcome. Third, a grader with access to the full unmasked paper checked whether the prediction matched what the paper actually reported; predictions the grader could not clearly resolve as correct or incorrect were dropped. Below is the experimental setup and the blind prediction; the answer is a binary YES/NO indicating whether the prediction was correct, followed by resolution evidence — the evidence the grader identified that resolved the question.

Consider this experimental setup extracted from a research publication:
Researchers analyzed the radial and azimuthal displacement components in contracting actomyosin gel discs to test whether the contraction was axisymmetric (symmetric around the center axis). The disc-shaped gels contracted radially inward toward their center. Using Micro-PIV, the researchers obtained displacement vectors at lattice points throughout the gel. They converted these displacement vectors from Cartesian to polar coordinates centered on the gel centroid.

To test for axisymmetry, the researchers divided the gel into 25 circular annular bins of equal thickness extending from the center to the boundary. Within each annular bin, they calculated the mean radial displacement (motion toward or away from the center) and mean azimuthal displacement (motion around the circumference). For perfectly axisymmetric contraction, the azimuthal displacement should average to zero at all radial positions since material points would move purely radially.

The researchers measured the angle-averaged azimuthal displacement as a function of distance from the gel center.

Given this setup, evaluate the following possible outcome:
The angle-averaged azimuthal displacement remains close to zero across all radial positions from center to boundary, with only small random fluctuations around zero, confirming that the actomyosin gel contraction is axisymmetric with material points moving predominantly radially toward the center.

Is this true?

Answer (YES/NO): YES